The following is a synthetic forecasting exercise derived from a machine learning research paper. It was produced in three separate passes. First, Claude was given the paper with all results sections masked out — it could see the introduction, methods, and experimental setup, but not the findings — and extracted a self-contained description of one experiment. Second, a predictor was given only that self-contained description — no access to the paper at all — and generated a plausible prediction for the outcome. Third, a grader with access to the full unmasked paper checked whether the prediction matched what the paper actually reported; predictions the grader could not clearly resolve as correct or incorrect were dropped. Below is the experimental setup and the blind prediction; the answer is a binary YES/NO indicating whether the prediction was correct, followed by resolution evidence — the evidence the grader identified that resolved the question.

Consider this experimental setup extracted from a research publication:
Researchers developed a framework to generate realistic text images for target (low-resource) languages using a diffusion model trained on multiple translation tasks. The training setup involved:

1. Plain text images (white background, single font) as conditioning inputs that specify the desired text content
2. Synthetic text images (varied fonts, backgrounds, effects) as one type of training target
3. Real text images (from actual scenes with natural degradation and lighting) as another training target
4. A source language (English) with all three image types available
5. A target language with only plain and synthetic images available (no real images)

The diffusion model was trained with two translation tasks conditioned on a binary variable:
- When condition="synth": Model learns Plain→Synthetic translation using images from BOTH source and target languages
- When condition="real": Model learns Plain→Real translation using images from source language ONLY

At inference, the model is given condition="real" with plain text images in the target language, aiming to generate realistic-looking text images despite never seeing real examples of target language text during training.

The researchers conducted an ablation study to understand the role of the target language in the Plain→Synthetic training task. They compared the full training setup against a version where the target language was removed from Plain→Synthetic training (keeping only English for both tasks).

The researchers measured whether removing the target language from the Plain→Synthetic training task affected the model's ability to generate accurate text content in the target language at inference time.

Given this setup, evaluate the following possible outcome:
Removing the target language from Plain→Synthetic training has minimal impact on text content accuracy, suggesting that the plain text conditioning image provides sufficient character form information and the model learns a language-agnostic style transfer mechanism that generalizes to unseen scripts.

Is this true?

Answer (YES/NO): NO